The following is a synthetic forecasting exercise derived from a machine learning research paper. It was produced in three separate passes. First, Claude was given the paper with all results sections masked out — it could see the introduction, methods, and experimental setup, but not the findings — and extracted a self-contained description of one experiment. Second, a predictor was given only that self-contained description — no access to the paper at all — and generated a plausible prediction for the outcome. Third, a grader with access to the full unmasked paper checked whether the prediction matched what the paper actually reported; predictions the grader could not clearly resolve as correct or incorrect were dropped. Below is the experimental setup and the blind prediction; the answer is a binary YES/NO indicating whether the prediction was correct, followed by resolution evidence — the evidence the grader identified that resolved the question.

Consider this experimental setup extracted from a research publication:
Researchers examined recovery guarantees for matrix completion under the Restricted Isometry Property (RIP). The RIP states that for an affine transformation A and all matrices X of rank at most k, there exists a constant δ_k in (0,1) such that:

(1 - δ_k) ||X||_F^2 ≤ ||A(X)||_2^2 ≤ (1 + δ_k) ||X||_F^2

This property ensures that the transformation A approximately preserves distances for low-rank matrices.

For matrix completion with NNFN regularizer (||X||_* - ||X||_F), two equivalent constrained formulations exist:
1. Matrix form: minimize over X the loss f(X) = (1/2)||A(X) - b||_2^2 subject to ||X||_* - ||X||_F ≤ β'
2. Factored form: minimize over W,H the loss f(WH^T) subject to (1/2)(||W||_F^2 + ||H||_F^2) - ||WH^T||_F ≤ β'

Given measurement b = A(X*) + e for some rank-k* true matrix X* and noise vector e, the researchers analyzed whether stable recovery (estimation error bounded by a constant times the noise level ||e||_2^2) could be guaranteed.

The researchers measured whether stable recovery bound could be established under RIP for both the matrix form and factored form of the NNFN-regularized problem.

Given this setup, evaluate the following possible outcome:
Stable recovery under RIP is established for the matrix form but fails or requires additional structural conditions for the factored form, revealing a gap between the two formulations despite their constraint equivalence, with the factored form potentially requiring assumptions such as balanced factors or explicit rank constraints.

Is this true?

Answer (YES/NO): NO